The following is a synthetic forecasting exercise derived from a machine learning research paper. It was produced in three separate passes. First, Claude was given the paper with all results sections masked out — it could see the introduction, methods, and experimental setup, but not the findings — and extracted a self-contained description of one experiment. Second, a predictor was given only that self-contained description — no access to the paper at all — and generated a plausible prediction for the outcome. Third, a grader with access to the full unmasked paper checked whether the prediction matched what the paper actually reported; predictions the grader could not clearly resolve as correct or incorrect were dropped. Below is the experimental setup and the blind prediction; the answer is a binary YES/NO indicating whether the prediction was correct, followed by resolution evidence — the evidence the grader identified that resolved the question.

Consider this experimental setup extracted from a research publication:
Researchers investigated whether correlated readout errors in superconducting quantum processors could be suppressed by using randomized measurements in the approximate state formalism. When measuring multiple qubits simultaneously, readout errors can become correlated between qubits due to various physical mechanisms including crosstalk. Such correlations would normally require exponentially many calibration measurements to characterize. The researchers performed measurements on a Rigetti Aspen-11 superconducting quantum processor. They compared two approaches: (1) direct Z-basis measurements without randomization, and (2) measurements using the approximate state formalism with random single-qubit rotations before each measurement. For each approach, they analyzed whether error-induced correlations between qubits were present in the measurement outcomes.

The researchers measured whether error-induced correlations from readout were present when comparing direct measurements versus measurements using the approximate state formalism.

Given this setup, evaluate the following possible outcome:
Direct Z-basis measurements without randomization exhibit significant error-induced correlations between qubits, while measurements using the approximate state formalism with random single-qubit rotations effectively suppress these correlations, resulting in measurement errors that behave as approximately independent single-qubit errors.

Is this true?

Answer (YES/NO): NO